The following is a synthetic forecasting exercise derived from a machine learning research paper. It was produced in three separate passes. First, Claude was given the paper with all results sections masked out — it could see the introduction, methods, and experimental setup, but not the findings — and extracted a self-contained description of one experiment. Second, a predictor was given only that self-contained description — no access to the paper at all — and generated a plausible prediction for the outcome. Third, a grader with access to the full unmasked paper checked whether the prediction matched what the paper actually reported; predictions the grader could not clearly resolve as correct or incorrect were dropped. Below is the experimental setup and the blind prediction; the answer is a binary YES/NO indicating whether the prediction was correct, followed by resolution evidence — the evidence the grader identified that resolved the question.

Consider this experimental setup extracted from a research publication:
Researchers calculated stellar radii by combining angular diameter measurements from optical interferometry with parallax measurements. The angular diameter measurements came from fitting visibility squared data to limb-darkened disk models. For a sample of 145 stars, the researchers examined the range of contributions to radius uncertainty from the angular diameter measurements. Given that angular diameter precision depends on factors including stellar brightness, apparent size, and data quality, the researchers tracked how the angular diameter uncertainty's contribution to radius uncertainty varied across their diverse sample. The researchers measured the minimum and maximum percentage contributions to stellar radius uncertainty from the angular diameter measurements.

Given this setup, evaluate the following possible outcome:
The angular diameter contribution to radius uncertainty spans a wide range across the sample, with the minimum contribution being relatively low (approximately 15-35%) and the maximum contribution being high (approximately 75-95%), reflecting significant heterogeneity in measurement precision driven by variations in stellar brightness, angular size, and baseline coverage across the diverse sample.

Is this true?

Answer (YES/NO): NO